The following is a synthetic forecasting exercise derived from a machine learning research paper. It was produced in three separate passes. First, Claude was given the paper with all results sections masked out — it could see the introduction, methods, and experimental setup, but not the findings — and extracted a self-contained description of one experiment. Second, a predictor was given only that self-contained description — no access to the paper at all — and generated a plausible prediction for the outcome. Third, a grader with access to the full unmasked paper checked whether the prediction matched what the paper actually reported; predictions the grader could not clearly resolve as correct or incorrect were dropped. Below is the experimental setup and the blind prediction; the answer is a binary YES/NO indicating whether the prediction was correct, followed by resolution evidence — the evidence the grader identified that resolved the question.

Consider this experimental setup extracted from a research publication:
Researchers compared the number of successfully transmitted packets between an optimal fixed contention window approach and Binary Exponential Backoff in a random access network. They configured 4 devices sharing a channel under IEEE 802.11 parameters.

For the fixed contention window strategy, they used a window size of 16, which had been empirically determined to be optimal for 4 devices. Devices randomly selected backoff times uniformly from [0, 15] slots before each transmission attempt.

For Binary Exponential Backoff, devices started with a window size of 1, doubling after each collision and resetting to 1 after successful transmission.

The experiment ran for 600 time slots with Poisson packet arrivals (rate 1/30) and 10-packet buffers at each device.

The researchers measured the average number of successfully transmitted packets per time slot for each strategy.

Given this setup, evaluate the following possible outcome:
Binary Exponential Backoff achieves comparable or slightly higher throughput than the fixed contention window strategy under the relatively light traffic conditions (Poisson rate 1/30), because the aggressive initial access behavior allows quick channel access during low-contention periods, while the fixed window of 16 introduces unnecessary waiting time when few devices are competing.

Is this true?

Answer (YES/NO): NO